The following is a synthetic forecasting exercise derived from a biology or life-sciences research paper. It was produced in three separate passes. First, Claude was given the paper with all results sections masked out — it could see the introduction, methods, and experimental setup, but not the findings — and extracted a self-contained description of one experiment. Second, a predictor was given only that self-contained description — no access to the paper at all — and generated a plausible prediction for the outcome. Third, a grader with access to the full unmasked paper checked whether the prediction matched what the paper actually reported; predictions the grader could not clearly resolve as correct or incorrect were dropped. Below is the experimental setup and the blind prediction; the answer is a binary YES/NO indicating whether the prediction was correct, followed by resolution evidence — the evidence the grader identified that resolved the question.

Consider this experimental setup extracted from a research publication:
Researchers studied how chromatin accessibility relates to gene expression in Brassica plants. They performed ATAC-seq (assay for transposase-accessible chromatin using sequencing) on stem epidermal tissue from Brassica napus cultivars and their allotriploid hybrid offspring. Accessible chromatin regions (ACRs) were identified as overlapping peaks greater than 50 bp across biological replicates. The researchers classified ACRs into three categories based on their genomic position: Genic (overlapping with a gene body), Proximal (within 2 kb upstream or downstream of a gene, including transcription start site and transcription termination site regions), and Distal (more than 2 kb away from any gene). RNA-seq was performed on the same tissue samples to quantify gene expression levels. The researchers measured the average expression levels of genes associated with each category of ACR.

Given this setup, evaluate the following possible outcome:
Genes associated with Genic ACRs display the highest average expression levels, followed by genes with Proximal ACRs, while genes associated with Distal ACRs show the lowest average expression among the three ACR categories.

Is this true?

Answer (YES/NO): NO